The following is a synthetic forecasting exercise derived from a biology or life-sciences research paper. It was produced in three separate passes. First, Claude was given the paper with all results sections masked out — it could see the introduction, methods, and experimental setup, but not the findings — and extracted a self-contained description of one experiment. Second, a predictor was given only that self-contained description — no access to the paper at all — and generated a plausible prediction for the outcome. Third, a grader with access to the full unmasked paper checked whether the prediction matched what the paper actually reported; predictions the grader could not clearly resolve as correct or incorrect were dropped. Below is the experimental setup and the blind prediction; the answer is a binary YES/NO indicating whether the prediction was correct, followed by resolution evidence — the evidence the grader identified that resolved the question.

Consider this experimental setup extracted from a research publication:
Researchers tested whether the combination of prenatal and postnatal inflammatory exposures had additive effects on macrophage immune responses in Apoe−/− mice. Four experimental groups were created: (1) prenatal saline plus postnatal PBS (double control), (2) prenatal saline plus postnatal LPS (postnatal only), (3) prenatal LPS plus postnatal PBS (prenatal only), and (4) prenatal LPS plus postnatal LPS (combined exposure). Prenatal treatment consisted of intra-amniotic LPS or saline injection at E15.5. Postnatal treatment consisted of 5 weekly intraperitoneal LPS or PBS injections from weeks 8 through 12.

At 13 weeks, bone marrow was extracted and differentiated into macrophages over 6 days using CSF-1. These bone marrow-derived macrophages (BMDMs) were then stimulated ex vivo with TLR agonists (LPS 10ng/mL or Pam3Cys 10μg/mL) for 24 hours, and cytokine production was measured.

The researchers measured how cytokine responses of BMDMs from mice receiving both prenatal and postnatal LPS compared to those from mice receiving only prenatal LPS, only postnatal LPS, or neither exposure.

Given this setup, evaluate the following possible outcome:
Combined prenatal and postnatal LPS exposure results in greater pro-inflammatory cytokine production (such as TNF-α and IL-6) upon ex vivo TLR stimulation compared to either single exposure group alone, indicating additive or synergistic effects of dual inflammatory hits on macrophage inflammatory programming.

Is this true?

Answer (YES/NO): NO